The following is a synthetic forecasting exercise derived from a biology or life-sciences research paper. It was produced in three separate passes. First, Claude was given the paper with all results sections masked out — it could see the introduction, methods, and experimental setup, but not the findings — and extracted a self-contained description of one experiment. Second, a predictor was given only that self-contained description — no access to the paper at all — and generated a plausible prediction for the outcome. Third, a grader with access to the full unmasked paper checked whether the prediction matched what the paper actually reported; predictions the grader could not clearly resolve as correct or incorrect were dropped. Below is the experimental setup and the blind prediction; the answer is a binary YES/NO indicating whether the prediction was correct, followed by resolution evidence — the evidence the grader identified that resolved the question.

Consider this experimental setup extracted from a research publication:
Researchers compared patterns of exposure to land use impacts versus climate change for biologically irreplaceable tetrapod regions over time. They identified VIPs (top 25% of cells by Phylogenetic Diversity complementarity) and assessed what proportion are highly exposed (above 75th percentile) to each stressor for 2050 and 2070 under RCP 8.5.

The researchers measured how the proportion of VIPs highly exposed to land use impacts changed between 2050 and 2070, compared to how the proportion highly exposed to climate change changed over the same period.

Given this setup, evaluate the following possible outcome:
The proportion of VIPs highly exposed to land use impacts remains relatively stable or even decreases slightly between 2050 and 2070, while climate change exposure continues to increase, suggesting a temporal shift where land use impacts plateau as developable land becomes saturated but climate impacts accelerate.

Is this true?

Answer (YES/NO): YES